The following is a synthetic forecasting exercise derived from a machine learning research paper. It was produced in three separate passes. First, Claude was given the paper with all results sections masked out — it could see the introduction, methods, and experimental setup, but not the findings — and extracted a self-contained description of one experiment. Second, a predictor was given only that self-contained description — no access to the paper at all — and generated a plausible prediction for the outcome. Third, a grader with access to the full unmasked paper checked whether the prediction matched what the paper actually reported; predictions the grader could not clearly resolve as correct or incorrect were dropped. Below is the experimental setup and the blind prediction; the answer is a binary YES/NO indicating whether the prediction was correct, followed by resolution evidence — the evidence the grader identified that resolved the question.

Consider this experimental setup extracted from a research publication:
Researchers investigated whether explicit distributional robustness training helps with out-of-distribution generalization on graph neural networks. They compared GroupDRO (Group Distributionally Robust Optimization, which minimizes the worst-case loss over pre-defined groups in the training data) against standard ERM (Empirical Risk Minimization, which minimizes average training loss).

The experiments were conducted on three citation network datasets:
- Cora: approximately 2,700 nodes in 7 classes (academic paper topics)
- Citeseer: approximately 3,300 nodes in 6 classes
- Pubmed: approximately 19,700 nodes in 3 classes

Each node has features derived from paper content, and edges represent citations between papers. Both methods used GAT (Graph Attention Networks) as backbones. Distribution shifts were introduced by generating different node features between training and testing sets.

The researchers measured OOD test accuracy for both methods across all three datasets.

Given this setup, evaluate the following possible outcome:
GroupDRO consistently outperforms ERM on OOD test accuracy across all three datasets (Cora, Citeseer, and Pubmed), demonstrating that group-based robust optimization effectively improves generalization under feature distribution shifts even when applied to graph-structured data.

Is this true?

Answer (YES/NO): NO